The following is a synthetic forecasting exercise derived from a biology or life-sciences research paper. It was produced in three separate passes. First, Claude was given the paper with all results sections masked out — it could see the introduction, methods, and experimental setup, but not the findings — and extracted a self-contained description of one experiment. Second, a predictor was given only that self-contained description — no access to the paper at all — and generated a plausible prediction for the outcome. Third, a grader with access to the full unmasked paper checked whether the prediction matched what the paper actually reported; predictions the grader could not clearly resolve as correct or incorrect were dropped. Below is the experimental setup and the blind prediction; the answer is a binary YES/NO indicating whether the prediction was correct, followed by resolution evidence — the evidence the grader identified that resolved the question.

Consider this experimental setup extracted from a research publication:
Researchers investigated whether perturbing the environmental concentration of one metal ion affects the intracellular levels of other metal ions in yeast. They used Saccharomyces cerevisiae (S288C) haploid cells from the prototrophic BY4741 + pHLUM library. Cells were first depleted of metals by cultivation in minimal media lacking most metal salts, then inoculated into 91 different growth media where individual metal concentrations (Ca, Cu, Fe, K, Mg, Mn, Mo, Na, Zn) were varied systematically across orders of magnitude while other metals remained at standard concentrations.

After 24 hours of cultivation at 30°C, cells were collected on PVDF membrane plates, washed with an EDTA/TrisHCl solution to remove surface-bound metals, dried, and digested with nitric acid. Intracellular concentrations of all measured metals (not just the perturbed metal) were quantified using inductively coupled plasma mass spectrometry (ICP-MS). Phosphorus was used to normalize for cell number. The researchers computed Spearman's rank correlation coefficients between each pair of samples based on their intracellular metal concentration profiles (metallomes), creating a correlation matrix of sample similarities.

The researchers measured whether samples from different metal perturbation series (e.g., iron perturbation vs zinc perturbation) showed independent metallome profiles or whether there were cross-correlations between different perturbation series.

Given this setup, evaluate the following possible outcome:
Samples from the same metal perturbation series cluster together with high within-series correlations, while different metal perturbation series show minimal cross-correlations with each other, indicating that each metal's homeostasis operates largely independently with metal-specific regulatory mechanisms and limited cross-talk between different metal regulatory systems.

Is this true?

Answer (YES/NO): NO